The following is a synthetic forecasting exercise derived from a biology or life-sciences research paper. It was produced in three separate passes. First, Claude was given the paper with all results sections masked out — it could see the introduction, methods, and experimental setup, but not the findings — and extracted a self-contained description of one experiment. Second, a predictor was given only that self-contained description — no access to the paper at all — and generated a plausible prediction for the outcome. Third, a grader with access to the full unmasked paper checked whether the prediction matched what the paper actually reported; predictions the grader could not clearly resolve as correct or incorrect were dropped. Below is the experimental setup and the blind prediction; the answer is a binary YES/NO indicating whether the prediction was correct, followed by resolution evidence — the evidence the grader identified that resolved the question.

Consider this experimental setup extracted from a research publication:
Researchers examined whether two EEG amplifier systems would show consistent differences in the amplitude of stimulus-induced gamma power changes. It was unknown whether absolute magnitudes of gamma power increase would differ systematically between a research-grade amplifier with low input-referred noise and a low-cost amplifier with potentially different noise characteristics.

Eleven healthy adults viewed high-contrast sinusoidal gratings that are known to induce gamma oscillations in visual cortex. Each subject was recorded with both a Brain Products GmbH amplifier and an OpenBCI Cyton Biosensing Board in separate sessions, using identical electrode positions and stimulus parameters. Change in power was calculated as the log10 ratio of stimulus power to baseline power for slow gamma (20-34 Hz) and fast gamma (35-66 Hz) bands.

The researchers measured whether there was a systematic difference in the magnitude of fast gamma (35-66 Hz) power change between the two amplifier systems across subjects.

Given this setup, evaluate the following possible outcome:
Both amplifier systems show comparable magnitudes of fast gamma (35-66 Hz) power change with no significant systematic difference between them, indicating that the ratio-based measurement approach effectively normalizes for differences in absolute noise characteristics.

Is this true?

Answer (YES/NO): NO